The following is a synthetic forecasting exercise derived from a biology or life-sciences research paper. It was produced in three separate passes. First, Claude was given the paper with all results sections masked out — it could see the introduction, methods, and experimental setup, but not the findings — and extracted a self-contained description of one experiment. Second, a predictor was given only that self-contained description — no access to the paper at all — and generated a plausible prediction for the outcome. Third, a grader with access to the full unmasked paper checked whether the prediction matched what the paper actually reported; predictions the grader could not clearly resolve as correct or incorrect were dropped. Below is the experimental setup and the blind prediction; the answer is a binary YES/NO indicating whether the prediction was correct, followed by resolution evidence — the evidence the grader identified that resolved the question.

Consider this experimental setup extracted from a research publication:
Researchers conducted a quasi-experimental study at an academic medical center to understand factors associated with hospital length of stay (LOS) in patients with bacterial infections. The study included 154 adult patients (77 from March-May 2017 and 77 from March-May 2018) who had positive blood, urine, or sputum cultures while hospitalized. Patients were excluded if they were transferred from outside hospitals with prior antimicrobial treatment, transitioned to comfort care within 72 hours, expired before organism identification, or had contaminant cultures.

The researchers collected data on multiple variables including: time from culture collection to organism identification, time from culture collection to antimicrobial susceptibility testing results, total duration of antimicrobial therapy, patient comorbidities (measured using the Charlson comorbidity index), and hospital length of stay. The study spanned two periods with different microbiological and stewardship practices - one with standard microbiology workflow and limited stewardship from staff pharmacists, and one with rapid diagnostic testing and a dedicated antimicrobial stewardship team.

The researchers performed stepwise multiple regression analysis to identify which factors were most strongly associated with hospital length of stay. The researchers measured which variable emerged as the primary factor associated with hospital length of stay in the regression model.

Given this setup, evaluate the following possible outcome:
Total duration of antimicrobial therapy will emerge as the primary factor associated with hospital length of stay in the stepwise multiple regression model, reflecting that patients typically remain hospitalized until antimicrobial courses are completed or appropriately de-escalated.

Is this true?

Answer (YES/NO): YES